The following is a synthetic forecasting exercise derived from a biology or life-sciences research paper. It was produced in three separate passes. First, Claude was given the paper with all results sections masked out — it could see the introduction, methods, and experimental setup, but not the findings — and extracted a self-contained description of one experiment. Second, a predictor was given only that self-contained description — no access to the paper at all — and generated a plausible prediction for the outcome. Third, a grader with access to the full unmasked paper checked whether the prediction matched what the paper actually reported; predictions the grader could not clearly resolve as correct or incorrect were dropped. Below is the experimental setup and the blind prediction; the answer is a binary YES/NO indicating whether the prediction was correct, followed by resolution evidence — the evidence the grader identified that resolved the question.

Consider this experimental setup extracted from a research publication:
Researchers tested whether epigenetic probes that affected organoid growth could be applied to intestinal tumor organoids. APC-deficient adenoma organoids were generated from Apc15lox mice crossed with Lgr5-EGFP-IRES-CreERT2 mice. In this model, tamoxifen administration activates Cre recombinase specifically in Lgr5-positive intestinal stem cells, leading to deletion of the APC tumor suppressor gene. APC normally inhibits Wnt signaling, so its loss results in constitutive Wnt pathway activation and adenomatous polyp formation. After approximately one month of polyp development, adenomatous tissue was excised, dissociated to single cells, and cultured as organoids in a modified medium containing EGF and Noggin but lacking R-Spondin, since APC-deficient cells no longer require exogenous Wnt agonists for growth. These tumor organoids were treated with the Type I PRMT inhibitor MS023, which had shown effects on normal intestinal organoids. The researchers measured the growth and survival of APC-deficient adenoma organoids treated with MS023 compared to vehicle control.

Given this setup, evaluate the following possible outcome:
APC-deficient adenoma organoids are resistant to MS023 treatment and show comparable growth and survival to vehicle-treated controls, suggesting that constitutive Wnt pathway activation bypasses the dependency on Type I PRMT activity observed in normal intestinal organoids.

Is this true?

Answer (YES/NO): NO